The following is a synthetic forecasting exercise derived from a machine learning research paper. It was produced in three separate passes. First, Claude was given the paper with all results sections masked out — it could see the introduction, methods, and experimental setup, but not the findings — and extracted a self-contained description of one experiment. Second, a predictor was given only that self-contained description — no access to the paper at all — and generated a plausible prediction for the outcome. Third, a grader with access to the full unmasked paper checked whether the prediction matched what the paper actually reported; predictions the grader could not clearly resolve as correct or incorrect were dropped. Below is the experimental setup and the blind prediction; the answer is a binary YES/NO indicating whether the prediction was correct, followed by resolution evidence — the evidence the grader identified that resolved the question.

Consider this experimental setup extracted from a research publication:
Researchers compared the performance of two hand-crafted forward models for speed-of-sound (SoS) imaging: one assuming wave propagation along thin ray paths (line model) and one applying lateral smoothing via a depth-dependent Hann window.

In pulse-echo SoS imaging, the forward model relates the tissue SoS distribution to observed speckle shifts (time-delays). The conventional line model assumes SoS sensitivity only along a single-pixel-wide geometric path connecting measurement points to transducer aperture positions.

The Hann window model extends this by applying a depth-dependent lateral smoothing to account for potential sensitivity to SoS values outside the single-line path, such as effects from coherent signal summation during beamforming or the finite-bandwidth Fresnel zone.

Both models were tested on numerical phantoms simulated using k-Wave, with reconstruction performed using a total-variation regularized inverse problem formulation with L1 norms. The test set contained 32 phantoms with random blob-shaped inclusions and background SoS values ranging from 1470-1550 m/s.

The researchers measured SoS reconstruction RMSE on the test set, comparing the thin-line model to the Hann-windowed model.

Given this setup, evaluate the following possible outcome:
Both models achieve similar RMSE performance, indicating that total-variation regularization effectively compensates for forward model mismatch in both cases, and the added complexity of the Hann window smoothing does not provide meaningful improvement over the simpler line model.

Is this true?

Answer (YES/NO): NO